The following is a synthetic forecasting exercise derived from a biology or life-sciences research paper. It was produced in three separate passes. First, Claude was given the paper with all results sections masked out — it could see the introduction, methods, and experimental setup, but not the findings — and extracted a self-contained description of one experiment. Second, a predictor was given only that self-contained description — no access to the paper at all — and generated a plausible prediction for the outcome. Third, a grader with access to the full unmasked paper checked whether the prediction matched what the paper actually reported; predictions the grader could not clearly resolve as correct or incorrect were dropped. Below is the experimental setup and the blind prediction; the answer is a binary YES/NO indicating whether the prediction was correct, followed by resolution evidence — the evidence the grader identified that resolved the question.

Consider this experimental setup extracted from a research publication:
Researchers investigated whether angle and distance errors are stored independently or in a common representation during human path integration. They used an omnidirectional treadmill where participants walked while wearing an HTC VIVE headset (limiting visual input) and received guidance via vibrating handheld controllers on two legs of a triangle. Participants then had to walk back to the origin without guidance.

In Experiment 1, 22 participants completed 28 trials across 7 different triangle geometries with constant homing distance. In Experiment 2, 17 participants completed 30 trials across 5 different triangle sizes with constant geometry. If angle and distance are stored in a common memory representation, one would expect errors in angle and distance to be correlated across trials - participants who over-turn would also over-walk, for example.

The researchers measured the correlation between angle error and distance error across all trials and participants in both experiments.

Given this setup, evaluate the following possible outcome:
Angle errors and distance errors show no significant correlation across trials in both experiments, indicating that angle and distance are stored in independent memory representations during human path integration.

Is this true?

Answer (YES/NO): YES